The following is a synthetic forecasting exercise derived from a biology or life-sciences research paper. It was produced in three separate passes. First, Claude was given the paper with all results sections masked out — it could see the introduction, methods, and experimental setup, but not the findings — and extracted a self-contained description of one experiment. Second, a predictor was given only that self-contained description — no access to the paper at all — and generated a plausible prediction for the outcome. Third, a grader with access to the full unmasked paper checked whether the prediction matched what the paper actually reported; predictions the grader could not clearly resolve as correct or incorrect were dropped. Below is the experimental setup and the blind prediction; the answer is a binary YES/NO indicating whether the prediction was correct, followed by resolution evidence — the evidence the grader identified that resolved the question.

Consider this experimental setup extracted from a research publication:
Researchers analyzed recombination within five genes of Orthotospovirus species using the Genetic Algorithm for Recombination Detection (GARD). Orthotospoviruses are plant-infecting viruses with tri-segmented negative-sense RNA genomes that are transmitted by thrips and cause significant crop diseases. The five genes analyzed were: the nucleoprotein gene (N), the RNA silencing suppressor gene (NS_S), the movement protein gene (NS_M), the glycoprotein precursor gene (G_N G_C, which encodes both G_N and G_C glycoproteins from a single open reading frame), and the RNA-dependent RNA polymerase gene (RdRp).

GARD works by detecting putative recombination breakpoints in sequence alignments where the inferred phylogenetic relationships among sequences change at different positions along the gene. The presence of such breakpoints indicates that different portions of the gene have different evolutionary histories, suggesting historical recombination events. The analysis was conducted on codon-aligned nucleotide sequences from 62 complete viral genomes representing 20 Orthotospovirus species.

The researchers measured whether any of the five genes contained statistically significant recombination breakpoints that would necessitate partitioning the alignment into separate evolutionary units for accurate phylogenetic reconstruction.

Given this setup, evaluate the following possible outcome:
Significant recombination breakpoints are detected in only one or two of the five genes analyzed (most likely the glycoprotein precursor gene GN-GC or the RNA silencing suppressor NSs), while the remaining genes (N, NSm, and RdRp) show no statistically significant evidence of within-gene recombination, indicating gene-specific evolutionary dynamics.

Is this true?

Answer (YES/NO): NO